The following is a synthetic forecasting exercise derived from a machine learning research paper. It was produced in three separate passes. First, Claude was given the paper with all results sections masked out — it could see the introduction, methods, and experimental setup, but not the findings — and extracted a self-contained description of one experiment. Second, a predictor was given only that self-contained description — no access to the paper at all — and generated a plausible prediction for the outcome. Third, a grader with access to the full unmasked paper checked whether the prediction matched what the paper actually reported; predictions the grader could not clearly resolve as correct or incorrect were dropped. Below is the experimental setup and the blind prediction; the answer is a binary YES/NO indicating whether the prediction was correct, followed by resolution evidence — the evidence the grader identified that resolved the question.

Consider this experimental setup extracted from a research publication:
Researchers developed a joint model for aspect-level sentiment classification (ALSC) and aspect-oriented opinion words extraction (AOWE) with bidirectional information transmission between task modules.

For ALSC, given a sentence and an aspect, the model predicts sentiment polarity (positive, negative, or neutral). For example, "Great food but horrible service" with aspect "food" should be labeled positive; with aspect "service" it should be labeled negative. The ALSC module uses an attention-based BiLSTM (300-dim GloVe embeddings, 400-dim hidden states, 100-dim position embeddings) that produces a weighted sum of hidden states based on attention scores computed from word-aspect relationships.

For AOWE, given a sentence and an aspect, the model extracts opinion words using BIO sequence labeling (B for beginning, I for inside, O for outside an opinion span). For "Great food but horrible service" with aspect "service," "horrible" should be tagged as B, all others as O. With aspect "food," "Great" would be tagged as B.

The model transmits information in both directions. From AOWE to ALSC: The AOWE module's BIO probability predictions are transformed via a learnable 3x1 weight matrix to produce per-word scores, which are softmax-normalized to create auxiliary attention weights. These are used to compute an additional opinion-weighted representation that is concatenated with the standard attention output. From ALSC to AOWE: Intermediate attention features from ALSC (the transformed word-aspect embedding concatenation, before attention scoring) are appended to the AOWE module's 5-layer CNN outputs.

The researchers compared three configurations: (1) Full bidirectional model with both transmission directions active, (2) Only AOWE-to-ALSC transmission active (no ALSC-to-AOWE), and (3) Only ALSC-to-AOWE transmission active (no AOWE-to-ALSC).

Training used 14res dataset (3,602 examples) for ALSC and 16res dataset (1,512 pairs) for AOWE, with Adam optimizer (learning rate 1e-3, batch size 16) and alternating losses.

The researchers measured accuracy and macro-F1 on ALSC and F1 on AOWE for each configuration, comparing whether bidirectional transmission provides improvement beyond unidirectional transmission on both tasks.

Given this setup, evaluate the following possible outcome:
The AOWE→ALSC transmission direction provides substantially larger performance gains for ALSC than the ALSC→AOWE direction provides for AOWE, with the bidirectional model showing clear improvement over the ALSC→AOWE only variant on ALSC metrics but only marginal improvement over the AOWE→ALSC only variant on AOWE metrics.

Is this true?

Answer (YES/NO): NO